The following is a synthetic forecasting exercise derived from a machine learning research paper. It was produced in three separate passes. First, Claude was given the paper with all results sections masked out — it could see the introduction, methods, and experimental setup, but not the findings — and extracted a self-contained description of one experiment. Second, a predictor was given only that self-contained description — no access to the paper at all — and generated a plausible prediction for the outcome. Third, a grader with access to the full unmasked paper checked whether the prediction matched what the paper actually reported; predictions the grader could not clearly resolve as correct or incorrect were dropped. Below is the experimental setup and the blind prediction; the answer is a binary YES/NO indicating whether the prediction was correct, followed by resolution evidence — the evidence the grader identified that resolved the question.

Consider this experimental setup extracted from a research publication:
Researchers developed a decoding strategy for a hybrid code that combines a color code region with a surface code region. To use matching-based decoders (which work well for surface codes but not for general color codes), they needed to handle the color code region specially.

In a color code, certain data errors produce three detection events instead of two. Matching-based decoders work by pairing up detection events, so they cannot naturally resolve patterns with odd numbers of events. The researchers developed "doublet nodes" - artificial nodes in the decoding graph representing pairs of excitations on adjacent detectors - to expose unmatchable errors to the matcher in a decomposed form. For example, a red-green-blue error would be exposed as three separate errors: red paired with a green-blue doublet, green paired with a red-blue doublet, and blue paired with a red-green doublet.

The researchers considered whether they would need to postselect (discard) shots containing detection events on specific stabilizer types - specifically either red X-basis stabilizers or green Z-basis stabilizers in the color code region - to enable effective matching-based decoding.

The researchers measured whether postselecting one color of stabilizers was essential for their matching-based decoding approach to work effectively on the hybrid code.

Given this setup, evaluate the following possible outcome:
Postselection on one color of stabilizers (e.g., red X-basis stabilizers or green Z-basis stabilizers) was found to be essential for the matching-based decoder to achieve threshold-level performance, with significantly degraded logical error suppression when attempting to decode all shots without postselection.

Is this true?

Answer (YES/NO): YES